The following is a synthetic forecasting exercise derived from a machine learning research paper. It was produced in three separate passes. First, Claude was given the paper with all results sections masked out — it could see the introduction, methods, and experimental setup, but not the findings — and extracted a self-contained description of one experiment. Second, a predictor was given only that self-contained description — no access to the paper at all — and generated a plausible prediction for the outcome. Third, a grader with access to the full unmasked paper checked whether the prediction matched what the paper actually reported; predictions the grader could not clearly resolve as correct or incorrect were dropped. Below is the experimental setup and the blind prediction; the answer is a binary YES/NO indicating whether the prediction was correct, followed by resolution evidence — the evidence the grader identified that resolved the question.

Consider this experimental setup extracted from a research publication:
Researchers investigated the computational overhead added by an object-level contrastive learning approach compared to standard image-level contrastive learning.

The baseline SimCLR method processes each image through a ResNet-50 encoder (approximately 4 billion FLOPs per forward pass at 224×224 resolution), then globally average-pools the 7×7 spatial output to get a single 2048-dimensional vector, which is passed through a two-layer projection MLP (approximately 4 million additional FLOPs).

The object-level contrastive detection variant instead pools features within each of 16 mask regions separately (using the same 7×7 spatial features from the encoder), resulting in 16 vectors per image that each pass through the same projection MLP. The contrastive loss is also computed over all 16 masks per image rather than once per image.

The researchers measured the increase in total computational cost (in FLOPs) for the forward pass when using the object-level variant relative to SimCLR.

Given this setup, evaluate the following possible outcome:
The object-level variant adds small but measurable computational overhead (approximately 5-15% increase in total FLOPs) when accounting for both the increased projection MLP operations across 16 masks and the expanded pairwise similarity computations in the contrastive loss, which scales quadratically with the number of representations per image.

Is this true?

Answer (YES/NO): YES